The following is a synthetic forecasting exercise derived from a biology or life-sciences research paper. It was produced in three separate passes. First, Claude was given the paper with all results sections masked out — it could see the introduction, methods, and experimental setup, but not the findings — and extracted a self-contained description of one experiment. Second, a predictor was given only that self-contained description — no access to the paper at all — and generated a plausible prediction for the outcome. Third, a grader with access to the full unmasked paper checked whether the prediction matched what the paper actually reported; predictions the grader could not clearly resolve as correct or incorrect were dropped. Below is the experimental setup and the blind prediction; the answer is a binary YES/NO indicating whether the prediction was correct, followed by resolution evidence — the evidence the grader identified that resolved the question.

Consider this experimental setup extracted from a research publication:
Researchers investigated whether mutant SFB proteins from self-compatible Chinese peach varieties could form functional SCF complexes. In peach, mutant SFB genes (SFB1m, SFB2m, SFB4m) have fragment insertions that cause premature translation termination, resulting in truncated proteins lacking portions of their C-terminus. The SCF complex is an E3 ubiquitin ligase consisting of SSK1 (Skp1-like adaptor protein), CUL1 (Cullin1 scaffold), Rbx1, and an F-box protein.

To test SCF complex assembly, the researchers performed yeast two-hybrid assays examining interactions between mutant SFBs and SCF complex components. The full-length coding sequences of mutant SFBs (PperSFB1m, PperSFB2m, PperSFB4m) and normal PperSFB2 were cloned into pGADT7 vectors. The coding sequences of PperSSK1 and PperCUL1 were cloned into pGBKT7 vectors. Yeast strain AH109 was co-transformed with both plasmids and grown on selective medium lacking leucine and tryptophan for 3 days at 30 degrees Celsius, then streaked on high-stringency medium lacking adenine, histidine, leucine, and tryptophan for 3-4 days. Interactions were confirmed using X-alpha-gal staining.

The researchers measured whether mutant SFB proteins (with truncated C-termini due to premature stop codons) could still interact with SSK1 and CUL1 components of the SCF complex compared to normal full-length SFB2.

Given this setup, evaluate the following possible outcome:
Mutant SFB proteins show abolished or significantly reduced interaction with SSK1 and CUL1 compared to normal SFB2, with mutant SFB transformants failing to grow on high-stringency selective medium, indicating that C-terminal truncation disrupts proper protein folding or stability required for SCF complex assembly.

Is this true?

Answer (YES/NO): NO